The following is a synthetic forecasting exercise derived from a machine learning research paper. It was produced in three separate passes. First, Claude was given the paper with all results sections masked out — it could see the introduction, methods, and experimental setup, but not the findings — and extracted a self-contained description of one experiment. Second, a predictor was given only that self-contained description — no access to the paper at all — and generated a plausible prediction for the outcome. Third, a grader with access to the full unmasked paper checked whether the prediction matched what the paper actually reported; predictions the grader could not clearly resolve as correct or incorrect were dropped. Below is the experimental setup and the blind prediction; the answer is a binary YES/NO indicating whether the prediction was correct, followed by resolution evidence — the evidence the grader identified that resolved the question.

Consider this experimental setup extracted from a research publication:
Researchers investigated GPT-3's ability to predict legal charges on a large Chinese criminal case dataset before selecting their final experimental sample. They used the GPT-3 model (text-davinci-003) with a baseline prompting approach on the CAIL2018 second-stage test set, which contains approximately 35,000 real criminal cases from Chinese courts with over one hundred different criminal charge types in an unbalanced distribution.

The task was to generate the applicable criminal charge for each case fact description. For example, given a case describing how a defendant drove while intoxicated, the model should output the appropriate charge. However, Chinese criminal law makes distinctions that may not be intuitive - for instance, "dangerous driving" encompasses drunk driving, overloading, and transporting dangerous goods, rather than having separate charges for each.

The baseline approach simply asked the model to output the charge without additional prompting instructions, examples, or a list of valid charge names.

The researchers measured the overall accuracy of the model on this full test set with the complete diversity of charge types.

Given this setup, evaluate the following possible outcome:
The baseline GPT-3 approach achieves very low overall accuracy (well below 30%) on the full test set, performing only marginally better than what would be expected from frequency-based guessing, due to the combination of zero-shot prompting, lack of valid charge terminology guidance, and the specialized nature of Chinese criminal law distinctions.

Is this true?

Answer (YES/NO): NO